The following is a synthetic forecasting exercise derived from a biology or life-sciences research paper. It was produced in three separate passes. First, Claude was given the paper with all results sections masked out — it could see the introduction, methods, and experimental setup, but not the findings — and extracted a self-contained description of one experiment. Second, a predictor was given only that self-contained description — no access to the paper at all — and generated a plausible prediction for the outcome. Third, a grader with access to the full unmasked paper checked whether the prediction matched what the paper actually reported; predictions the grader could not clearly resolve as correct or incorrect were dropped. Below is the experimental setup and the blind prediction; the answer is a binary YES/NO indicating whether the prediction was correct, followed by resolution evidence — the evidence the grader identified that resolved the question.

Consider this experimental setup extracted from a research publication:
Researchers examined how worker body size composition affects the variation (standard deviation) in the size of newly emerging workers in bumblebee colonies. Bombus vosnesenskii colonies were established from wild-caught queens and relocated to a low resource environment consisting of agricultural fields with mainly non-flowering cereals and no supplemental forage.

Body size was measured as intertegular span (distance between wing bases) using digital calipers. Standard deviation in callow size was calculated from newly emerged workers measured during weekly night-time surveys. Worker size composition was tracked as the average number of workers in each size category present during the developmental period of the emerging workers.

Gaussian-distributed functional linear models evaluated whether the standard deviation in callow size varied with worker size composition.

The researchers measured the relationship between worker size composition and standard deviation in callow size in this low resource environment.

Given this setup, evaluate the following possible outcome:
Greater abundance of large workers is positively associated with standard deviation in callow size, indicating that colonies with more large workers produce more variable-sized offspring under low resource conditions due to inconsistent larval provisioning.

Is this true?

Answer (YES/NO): NO